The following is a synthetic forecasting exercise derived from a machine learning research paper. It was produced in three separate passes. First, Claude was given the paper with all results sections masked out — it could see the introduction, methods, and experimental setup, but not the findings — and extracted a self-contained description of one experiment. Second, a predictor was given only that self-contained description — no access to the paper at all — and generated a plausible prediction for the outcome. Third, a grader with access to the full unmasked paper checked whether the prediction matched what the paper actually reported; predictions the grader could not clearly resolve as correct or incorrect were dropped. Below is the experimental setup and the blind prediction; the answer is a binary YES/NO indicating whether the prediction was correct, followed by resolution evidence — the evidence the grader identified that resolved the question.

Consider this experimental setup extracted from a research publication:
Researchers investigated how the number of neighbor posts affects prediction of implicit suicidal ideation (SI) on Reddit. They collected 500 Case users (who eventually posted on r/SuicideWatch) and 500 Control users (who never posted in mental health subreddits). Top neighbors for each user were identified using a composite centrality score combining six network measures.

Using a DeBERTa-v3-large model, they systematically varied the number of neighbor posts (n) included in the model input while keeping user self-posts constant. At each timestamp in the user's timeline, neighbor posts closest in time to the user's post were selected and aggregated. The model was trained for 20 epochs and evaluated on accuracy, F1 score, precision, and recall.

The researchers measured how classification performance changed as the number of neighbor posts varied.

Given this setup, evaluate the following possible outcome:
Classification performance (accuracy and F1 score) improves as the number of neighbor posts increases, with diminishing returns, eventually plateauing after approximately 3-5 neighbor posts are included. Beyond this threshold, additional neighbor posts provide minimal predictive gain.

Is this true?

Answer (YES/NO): NO